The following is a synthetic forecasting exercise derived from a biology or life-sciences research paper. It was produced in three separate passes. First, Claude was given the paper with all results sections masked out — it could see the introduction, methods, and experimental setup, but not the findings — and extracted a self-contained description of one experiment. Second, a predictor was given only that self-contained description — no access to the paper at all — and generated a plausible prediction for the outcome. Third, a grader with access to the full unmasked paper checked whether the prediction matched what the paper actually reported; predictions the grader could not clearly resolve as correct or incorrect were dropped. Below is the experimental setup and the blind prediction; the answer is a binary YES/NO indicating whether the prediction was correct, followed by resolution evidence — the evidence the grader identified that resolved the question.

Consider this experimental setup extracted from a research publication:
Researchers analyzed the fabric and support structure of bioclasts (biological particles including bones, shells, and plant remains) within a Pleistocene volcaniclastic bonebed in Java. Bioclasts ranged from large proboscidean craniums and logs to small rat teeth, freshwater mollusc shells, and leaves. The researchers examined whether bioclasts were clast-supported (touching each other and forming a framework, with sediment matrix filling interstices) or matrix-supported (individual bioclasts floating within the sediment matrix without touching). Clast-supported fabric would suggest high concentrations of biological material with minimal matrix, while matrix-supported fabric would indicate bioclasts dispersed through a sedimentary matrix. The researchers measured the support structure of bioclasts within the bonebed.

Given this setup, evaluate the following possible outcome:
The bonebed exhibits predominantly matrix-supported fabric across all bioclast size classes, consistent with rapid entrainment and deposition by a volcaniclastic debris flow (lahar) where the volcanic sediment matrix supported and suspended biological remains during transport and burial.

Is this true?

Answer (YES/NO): YES